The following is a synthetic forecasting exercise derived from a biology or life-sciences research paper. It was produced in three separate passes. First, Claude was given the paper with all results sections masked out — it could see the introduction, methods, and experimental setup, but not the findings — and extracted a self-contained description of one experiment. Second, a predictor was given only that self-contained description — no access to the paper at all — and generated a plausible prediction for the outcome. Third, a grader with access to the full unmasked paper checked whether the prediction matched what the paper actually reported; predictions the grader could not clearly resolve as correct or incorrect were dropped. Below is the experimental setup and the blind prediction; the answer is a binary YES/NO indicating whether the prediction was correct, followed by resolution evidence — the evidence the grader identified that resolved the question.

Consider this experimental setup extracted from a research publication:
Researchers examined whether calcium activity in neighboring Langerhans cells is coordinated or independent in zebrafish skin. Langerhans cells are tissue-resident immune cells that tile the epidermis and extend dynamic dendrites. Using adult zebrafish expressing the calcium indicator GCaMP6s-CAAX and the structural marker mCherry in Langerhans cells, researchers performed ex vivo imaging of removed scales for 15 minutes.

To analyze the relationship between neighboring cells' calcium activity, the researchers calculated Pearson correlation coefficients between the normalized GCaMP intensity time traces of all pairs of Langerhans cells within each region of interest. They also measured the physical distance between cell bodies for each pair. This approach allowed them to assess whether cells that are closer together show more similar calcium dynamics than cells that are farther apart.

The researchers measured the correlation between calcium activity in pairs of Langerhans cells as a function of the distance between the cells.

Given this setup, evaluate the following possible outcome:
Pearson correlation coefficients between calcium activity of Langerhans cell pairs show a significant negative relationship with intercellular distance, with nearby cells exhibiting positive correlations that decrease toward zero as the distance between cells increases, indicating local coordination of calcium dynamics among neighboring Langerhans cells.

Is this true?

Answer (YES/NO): NO